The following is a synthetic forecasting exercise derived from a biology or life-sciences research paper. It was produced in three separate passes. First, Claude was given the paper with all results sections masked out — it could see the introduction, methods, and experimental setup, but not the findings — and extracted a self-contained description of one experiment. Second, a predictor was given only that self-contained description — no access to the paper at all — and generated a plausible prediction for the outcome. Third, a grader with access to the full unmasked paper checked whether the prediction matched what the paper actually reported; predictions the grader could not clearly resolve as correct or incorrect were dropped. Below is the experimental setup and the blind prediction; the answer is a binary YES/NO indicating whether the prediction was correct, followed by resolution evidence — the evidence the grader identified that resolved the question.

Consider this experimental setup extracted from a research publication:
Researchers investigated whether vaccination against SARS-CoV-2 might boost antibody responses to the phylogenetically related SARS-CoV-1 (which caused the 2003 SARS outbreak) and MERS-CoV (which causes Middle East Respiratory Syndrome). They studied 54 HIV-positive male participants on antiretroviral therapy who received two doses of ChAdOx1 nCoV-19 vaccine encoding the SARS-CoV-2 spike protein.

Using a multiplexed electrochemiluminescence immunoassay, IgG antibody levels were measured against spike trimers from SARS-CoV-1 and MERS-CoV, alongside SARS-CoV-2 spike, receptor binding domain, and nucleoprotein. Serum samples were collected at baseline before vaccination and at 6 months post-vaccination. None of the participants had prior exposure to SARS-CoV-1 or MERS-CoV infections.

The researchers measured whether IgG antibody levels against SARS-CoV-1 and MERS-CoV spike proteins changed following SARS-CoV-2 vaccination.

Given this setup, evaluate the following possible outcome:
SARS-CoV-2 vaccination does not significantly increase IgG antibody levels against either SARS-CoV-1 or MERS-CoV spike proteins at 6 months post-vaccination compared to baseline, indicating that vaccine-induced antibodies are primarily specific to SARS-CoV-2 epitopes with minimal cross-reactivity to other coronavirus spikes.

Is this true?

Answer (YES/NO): NO